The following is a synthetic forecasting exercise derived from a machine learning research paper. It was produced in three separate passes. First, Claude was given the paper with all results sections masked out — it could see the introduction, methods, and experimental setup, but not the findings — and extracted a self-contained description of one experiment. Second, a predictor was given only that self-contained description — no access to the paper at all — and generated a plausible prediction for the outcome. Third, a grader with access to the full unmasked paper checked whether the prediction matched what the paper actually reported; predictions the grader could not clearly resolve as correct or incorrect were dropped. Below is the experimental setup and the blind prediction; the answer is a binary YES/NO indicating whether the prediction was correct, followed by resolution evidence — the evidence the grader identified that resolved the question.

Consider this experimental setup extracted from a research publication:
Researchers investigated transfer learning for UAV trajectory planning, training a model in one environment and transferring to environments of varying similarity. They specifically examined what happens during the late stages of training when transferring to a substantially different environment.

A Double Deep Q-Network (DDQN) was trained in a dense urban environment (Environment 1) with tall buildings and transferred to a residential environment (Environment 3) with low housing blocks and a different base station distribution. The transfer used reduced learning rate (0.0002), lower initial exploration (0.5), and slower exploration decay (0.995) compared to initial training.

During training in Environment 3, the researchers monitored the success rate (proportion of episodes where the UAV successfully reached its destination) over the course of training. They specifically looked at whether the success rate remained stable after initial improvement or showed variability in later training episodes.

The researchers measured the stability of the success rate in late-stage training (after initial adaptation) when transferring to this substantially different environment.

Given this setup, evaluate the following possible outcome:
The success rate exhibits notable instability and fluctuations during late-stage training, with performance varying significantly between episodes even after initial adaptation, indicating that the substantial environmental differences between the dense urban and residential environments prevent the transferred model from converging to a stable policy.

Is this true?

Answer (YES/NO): NO